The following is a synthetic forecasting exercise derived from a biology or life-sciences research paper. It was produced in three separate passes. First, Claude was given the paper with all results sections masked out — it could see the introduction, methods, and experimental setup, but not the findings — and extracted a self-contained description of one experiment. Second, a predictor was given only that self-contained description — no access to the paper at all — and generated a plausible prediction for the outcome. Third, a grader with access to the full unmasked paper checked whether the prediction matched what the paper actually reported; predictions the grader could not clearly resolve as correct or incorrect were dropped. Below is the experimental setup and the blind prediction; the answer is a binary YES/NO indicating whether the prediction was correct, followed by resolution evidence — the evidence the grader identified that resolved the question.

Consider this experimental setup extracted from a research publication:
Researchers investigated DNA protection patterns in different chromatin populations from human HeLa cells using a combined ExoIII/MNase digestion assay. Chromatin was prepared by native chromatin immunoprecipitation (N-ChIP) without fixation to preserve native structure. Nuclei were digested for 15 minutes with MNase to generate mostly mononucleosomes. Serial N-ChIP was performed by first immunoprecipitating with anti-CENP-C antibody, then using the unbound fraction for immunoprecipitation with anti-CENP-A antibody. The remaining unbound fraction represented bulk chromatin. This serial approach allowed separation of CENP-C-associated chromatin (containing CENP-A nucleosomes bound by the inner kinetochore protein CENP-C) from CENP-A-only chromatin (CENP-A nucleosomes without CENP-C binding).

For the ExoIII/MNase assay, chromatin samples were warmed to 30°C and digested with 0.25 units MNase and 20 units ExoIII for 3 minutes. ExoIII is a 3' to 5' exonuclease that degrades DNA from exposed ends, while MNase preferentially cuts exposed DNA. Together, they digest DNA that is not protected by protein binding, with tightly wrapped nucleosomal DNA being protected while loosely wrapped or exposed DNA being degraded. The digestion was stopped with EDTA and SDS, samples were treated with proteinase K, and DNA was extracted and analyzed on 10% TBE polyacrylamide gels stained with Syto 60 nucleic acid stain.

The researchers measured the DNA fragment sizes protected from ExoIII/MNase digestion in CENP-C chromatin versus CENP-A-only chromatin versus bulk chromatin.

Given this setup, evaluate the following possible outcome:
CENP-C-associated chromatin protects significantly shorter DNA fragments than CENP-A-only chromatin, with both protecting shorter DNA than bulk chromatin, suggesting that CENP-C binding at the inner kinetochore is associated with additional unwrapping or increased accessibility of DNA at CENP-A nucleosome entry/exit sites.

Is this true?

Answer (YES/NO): NO